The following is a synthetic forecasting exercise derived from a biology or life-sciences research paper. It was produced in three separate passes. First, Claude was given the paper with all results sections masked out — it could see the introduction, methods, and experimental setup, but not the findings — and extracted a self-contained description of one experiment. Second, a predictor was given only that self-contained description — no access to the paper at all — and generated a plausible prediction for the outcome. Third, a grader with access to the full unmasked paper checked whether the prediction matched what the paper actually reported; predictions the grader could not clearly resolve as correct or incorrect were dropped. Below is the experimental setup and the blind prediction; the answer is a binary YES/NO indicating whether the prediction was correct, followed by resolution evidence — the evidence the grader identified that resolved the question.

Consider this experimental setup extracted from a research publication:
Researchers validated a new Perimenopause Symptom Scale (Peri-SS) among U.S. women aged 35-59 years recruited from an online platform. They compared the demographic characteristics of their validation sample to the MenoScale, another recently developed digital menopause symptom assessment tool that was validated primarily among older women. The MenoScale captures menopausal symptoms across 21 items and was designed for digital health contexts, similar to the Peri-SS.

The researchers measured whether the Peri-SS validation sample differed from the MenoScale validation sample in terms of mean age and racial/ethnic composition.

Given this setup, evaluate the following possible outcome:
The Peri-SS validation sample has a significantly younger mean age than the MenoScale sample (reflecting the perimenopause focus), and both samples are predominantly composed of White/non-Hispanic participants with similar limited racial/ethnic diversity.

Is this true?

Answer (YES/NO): NO